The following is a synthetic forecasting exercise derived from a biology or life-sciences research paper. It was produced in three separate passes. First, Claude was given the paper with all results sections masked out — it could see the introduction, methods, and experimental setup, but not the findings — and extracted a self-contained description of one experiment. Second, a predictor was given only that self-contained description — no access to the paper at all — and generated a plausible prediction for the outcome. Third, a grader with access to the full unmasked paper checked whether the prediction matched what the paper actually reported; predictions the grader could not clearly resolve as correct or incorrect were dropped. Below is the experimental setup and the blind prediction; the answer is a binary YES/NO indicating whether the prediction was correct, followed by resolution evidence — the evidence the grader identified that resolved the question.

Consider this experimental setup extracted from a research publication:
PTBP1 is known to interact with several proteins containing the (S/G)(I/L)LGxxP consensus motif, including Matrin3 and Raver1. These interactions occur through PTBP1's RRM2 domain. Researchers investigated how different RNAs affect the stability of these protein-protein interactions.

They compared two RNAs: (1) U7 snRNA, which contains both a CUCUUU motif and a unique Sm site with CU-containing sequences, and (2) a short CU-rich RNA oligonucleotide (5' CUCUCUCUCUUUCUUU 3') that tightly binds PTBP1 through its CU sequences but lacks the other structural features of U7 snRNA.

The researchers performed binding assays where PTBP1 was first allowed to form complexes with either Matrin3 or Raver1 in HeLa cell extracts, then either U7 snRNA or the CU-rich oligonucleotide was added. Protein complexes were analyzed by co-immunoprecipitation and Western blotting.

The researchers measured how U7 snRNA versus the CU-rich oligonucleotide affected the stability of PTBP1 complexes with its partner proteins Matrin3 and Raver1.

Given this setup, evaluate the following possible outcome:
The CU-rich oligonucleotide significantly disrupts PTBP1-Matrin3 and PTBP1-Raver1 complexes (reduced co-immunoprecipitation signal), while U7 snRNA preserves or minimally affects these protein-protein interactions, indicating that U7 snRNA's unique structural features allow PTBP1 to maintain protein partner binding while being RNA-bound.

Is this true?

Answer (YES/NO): NO